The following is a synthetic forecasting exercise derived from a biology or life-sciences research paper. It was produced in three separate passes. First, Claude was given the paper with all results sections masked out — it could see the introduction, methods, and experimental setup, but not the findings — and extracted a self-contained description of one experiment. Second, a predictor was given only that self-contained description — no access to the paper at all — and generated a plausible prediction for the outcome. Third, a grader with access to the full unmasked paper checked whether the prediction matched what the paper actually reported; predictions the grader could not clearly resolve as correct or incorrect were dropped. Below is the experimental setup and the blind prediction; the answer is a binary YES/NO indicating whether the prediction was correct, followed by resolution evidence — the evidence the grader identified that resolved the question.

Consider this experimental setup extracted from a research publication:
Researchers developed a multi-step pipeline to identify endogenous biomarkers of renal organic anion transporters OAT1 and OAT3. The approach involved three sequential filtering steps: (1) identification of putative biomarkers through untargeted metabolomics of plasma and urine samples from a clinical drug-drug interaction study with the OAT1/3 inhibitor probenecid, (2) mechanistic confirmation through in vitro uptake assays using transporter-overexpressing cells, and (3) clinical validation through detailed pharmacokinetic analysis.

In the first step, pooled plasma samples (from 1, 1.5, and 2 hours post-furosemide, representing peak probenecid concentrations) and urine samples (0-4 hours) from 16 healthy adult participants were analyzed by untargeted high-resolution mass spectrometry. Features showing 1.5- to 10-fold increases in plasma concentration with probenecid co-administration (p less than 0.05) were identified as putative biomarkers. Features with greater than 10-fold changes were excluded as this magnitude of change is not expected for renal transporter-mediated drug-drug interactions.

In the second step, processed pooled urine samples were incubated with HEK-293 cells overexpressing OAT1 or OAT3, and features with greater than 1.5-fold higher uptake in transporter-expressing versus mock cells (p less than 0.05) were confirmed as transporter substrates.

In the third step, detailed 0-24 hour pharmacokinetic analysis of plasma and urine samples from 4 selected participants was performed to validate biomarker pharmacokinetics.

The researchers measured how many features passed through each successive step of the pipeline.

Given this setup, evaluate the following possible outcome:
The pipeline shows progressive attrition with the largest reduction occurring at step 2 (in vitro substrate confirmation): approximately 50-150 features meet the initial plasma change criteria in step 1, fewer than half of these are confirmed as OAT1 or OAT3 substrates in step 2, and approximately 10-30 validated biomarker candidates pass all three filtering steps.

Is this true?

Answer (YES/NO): YES